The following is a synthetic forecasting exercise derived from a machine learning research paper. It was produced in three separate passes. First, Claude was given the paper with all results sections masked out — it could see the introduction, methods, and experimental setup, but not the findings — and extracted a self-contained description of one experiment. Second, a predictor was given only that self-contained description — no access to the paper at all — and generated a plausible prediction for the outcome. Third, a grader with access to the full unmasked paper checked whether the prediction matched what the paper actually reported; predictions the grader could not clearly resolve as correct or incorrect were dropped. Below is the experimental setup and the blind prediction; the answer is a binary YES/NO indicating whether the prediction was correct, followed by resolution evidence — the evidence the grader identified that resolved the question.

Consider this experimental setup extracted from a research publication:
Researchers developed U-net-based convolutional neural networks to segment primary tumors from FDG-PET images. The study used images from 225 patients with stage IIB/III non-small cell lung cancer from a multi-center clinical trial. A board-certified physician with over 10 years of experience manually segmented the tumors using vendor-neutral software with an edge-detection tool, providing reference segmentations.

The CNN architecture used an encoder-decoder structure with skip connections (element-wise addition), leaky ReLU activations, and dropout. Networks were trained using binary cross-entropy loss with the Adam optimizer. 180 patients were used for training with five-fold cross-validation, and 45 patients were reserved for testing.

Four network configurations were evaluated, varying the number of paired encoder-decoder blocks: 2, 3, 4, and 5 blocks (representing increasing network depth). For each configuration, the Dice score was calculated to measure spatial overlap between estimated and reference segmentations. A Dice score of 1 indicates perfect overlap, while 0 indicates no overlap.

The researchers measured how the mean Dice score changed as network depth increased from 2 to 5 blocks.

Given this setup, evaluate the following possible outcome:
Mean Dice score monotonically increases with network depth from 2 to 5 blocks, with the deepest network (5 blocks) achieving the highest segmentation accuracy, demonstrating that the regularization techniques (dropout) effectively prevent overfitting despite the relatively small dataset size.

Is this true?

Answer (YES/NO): NO